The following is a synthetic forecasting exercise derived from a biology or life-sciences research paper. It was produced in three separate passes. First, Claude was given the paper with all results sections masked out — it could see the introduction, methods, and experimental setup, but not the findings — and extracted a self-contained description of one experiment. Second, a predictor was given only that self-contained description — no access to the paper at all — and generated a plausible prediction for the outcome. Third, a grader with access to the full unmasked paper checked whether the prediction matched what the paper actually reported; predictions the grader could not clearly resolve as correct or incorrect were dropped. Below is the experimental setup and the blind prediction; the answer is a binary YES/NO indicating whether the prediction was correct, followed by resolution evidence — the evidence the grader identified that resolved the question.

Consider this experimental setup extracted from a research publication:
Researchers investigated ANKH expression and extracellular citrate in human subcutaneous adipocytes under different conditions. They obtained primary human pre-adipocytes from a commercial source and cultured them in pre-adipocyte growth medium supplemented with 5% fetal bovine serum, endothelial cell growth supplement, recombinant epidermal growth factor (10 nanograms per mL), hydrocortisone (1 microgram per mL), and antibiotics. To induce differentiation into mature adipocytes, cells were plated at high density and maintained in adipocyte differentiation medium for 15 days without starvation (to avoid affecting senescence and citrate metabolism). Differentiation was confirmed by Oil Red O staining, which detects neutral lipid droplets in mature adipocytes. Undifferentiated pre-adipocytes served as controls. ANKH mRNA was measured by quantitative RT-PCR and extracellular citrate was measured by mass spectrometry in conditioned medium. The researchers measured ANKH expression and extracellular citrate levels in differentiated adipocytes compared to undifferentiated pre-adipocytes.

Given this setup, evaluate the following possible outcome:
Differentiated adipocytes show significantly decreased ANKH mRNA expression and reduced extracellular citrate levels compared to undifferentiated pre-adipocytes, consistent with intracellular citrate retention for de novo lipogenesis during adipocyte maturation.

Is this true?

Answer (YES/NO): NO